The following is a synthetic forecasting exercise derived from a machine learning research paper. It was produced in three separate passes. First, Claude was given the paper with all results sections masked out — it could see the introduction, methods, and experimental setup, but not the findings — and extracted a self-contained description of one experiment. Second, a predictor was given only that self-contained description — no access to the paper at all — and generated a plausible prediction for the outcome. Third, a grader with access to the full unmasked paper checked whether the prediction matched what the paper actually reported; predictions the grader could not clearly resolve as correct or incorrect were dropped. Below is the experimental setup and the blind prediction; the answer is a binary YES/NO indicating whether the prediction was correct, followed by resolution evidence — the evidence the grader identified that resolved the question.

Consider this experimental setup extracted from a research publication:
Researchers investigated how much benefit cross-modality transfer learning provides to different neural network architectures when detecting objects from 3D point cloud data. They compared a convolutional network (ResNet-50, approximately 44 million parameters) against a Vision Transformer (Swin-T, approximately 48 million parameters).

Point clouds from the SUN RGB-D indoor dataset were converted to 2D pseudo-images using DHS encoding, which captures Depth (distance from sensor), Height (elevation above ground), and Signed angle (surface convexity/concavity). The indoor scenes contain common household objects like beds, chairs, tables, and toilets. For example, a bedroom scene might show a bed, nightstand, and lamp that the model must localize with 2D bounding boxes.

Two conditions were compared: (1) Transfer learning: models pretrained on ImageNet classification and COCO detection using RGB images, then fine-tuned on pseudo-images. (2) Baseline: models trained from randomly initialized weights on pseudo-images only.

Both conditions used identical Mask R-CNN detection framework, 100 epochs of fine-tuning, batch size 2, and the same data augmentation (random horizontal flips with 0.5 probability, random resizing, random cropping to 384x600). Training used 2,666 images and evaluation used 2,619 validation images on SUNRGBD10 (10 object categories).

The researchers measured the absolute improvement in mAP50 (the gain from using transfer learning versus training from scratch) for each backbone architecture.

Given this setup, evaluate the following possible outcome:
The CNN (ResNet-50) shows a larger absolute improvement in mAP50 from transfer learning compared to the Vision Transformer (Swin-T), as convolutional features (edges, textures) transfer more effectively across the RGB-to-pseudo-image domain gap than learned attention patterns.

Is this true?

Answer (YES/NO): NO